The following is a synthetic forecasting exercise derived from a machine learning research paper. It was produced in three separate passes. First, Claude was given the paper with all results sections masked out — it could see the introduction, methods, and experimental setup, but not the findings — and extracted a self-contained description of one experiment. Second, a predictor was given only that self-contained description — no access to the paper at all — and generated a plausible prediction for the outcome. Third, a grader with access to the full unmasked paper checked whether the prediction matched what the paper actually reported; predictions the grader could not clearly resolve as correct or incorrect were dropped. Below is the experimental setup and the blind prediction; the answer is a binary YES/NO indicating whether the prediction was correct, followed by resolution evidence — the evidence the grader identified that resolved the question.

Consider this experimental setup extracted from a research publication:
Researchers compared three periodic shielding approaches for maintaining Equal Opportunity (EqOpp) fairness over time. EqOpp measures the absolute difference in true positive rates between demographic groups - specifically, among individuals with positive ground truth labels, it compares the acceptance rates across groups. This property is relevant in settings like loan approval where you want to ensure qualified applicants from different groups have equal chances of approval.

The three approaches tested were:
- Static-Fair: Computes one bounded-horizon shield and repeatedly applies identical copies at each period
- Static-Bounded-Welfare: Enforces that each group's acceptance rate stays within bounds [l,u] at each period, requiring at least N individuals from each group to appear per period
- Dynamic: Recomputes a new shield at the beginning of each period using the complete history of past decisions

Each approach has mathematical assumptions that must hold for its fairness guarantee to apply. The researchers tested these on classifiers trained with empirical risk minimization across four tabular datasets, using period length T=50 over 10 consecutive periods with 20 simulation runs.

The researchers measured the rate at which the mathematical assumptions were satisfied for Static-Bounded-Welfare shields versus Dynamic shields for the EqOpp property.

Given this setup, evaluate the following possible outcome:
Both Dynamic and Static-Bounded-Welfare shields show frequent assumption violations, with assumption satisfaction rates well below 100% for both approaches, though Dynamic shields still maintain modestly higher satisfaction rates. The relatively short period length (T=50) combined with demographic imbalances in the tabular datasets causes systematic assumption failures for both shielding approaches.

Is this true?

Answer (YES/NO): NO